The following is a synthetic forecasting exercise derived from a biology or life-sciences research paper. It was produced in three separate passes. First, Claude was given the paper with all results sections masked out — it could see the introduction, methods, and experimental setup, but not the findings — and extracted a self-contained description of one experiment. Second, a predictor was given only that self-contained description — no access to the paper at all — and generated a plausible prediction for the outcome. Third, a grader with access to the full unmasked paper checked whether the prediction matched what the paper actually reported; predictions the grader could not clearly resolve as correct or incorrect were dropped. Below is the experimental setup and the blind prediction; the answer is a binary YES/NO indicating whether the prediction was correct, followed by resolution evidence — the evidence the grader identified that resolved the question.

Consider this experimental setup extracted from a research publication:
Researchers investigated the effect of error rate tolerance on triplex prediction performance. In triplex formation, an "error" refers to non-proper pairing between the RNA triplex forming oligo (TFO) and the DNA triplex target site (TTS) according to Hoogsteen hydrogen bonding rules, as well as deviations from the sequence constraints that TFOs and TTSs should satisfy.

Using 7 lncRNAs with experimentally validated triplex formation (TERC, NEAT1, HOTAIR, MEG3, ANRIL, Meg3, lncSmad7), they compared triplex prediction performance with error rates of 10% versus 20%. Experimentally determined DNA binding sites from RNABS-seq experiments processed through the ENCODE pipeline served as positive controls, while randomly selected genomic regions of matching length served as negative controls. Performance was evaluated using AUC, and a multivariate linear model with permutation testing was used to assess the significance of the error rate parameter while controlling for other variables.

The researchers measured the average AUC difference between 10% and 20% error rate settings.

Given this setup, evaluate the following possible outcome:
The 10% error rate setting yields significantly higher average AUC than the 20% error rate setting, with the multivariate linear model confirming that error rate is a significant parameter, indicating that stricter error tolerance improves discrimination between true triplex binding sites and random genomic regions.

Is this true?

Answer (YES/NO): NO